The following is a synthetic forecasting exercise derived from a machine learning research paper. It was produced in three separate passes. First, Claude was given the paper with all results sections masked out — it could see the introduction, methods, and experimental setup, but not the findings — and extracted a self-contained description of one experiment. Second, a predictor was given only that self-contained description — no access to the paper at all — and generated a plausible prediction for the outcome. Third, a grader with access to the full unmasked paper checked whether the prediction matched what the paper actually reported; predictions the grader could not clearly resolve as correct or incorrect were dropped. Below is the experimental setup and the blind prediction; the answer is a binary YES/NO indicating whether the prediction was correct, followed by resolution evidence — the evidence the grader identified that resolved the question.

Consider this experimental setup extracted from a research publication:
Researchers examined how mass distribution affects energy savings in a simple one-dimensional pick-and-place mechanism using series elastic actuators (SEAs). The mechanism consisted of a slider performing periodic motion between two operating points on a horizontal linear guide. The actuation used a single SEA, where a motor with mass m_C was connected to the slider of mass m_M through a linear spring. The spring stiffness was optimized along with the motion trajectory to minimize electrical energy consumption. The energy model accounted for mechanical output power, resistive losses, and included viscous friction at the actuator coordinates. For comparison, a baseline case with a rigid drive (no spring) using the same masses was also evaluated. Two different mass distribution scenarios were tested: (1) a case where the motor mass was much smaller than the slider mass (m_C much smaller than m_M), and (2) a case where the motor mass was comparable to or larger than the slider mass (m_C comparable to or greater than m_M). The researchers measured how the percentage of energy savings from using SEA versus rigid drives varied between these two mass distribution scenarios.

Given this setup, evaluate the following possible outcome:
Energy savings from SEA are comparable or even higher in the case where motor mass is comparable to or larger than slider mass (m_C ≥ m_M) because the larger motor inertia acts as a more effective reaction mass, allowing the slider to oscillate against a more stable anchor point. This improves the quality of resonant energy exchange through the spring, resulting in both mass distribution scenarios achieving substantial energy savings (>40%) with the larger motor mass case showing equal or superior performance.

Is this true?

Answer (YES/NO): NO